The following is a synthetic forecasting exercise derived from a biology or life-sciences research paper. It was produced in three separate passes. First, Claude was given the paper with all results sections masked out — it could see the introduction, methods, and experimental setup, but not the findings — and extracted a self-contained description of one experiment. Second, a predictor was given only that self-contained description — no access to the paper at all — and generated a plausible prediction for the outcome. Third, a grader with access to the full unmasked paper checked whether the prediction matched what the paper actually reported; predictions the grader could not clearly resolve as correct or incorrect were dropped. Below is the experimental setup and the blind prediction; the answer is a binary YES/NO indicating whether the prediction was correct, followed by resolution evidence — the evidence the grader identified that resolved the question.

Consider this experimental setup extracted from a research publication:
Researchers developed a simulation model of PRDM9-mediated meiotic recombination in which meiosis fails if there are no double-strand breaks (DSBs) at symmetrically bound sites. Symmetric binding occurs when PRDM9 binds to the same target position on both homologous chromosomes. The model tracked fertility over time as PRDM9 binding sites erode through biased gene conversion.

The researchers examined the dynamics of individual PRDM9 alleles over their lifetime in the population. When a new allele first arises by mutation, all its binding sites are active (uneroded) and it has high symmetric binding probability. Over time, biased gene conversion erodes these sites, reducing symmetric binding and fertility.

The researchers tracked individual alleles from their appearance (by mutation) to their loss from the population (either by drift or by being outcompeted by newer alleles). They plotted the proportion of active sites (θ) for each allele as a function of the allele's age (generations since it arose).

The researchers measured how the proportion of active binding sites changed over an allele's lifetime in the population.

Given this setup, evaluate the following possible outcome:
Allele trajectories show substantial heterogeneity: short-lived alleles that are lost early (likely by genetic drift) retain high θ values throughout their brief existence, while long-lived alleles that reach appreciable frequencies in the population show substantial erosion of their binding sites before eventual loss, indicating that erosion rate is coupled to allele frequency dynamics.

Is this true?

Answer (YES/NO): YES